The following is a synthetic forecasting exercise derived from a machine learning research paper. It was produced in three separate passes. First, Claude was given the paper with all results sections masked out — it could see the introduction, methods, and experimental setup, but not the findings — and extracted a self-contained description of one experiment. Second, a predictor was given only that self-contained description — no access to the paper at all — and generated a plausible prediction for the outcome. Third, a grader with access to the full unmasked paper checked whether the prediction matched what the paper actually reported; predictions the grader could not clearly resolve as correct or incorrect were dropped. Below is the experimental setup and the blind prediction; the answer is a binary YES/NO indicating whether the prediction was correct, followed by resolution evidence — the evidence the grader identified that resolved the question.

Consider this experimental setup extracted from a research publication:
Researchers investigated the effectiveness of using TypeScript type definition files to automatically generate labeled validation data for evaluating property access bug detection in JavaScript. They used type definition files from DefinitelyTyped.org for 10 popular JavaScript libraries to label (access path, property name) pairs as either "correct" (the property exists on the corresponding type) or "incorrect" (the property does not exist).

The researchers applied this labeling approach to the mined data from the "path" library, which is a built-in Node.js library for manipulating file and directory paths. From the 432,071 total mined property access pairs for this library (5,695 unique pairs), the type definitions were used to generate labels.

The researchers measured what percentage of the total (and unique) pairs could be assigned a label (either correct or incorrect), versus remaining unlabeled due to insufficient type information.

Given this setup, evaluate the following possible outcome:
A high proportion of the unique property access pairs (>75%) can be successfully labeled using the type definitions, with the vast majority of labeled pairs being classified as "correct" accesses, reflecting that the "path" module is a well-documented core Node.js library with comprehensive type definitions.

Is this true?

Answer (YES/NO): NO